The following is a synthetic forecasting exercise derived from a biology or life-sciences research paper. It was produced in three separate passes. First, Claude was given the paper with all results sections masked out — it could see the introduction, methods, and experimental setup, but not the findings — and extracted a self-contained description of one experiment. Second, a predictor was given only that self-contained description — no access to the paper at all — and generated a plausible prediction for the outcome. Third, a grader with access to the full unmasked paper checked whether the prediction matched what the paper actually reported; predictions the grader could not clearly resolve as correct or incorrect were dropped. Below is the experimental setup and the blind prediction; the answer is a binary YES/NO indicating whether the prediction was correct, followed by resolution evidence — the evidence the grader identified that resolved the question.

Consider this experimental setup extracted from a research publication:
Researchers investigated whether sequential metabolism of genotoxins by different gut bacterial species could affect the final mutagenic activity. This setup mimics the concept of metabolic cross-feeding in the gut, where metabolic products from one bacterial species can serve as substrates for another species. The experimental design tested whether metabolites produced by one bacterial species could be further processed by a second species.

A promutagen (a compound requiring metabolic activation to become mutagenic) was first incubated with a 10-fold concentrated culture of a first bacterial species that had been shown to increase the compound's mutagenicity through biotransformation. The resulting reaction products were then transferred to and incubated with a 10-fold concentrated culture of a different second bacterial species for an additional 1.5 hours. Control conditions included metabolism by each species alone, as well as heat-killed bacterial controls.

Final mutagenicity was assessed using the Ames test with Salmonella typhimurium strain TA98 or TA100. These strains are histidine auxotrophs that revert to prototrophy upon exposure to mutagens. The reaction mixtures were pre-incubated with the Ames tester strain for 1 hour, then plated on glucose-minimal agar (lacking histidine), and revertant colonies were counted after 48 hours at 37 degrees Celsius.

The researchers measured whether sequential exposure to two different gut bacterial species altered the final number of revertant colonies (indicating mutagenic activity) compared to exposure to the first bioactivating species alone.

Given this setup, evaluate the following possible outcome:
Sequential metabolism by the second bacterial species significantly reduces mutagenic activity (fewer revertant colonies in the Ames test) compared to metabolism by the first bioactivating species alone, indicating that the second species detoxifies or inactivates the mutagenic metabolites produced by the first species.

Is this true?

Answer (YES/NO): YES